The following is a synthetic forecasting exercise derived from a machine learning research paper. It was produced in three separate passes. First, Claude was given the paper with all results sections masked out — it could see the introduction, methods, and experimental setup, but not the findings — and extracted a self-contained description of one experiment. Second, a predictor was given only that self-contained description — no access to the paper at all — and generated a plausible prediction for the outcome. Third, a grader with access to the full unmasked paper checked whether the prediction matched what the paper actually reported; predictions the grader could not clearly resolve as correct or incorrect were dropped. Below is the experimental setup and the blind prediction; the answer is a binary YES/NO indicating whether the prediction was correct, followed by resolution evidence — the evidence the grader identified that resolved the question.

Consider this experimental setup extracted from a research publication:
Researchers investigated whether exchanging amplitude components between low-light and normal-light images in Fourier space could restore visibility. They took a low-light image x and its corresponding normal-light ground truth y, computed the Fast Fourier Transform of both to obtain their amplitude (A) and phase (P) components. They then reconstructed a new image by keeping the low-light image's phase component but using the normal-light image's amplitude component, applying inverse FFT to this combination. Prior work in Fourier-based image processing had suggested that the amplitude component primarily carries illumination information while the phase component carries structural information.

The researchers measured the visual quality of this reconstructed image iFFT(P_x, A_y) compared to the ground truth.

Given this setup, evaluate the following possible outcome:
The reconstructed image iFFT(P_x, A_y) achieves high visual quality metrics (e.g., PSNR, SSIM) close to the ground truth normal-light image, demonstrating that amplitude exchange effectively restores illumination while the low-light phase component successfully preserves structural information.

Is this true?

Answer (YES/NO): NO